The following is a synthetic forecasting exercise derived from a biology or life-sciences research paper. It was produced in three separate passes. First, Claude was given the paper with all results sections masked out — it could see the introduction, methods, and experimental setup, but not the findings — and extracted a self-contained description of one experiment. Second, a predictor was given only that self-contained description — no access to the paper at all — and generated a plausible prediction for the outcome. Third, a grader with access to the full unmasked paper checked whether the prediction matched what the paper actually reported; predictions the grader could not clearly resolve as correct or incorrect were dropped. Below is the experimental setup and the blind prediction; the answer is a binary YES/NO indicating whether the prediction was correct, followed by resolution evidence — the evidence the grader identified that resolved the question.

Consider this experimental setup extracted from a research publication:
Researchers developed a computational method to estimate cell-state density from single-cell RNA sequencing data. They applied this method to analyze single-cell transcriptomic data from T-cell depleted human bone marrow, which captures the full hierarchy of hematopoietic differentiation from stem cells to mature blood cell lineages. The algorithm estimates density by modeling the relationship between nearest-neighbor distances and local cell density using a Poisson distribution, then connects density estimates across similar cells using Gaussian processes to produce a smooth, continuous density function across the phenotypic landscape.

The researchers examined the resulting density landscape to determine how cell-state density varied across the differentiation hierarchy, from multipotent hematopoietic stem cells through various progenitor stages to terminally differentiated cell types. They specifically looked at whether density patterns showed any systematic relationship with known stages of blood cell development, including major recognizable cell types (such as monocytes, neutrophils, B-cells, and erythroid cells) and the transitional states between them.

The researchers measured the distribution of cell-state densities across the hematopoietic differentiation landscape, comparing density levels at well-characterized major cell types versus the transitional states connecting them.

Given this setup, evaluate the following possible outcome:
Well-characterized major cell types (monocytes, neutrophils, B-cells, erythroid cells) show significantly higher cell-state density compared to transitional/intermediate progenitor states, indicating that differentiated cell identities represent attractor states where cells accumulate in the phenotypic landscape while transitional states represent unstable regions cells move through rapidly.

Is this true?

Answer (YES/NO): YES